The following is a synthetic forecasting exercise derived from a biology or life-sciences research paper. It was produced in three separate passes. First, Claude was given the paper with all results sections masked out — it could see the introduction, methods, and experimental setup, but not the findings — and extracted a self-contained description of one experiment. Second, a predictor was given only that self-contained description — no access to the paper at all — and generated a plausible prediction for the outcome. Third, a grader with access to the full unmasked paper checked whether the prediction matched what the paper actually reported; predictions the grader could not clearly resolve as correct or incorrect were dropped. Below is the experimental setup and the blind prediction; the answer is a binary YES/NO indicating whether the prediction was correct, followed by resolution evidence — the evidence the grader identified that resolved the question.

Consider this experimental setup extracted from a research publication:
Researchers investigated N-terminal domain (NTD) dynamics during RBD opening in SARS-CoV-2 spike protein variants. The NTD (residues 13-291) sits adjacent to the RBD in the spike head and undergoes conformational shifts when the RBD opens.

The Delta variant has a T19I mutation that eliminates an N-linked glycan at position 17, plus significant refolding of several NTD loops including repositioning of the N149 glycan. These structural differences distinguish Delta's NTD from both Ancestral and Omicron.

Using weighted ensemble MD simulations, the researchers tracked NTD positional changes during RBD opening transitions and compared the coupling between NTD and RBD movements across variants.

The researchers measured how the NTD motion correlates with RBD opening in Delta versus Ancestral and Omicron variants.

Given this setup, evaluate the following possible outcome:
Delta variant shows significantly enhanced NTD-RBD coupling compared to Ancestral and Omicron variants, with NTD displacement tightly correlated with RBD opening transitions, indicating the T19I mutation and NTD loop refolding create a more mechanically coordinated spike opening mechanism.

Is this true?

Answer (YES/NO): NO